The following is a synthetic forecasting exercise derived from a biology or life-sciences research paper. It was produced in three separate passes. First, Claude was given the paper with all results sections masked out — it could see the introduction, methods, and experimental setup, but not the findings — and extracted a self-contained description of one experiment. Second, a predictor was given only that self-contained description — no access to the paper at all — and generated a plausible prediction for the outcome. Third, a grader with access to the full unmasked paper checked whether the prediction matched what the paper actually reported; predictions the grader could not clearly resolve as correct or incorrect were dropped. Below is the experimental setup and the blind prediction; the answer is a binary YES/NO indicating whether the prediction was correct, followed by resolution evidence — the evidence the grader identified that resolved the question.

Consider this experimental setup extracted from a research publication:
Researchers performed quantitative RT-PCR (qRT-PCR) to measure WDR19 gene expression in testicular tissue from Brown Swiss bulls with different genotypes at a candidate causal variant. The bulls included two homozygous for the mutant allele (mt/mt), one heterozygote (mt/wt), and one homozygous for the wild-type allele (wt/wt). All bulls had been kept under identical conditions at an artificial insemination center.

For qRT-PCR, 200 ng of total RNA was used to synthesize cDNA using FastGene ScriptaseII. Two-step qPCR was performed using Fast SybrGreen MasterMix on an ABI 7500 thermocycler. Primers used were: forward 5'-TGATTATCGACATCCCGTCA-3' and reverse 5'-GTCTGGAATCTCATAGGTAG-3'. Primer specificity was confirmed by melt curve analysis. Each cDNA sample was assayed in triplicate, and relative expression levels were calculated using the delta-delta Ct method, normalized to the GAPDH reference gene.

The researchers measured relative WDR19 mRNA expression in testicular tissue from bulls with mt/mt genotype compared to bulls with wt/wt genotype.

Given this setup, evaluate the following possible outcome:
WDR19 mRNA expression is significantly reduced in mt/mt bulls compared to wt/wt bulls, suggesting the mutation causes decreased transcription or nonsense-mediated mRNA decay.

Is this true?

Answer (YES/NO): NO